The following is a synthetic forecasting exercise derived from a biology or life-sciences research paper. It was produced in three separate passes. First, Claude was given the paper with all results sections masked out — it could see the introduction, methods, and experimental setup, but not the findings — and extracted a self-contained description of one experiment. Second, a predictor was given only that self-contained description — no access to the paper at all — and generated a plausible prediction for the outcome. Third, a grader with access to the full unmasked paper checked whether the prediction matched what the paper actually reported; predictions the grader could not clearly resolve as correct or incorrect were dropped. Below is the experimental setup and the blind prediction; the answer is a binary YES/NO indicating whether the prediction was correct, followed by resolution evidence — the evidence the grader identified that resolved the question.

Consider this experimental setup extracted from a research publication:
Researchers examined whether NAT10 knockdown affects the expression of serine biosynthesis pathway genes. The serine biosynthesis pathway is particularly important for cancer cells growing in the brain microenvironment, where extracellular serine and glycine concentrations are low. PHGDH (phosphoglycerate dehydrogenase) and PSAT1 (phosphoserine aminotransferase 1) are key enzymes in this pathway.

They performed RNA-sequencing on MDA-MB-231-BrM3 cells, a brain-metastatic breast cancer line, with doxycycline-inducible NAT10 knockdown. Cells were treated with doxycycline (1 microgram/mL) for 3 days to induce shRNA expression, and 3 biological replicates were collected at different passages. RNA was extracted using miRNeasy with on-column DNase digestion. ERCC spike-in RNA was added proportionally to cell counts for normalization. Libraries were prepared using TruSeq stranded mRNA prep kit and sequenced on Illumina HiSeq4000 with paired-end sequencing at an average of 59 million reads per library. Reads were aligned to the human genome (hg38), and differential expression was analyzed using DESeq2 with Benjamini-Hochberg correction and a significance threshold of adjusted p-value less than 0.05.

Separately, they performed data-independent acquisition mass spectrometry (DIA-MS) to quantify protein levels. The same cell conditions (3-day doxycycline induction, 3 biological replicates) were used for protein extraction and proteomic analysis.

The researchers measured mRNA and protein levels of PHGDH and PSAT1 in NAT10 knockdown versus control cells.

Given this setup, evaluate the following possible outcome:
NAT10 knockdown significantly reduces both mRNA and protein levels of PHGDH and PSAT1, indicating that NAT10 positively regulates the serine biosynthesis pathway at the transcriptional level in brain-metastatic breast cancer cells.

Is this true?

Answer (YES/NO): NO